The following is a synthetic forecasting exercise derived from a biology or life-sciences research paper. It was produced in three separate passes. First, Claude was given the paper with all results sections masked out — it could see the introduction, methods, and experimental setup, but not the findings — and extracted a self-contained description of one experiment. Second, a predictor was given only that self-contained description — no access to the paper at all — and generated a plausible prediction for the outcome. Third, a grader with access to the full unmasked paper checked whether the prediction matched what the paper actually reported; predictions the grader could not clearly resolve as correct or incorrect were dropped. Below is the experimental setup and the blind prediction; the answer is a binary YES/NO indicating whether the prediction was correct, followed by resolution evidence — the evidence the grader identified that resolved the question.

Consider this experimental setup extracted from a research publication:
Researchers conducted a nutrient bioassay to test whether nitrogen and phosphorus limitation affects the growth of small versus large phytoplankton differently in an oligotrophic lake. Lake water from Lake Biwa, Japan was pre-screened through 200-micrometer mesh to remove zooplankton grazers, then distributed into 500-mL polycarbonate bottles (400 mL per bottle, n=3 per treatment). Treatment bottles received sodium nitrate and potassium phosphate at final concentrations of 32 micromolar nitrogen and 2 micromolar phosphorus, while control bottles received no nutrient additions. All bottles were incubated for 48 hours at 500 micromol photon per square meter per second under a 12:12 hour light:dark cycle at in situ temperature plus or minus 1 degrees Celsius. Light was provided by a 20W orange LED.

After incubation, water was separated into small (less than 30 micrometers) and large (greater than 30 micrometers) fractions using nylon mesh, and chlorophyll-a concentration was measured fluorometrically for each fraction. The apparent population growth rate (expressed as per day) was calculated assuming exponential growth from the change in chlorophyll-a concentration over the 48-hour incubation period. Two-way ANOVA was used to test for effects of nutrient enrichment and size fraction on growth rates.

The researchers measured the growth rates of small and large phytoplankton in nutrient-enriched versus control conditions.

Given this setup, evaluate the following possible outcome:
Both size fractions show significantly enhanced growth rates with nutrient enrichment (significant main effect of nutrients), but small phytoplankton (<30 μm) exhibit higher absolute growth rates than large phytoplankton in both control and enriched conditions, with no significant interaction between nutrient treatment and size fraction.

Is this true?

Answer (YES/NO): NO